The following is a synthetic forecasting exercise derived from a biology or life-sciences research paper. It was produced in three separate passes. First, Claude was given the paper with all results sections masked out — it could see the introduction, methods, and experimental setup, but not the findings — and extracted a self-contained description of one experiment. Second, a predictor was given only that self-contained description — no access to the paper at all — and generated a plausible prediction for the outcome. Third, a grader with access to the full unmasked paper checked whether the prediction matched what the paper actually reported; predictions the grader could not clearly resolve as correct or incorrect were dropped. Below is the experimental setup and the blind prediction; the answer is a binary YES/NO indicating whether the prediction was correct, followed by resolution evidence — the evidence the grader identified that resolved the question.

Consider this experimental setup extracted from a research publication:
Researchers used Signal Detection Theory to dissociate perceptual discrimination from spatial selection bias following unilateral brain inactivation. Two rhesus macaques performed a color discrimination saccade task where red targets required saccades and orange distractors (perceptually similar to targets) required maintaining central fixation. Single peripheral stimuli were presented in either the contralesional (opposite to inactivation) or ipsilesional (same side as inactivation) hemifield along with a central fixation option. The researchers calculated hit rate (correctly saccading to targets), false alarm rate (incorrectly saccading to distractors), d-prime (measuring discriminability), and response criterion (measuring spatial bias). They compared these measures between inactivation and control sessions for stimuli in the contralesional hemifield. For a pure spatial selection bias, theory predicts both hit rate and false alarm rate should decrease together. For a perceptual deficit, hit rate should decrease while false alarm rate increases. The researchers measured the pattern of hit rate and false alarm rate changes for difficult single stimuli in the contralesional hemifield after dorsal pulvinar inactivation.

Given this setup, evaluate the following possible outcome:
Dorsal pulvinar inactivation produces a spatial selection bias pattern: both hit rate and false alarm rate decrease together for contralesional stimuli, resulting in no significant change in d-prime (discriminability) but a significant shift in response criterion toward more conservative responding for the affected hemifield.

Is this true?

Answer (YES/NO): NO